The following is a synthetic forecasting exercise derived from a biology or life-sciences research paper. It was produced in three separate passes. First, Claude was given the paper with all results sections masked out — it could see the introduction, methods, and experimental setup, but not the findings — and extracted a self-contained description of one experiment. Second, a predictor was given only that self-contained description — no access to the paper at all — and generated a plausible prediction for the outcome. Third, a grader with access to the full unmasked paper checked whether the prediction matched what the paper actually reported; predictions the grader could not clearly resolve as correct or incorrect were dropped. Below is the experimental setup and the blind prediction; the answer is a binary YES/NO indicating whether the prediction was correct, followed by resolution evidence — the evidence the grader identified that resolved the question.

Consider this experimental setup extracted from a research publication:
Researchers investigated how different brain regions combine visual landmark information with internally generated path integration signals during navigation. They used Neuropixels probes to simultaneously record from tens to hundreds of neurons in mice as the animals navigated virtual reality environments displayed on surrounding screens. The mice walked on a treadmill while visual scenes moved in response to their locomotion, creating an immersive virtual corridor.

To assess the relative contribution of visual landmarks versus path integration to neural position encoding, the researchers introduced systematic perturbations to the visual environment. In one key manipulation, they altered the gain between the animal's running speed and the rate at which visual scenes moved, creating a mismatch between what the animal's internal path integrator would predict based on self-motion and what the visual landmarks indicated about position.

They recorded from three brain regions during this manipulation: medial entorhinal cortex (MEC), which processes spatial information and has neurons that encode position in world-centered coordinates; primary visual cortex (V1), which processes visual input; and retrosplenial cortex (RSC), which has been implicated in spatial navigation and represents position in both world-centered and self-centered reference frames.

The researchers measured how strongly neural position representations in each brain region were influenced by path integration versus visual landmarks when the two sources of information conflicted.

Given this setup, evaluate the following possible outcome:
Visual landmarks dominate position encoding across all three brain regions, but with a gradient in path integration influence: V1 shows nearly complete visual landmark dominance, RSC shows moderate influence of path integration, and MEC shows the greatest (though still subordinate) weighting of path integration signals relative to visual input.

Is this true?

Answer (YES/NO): NO